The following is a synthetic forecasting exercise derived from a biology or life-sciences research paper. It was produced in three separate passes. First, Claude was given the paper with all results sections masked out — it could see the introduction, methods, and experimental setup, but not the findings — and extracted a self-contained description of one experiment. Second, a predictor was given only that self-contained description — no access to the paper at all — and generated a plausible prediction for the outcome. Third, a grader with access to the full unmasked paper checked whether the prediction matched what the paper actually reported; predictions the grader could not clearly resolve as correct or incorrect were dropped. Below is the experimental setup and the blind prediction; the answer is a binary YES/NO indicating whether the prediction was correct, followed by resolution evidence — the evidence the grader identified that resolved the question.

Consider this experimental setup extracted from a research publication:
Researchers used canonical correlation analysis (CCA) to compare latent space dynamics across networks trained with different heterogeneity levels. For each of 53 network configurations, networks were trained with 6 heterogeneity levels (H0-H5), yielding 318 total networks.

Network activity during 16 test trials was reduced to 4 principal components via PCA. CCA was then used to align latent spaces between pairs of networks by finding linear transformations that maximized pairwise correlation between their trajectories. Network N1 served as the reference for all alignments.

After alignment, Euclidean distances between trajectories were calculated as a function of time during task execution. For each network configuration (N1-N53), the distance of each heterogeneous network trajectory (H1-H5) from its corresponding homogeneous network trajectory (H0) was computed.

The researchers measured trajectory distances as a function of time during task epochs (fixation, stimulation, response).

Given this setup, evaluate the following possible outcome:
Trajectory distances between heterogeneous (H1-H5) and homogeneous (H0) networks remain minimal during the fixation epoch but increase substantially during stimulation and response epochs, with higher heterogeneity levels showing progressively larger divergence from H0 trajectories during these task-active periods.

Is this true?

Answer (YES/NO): NO